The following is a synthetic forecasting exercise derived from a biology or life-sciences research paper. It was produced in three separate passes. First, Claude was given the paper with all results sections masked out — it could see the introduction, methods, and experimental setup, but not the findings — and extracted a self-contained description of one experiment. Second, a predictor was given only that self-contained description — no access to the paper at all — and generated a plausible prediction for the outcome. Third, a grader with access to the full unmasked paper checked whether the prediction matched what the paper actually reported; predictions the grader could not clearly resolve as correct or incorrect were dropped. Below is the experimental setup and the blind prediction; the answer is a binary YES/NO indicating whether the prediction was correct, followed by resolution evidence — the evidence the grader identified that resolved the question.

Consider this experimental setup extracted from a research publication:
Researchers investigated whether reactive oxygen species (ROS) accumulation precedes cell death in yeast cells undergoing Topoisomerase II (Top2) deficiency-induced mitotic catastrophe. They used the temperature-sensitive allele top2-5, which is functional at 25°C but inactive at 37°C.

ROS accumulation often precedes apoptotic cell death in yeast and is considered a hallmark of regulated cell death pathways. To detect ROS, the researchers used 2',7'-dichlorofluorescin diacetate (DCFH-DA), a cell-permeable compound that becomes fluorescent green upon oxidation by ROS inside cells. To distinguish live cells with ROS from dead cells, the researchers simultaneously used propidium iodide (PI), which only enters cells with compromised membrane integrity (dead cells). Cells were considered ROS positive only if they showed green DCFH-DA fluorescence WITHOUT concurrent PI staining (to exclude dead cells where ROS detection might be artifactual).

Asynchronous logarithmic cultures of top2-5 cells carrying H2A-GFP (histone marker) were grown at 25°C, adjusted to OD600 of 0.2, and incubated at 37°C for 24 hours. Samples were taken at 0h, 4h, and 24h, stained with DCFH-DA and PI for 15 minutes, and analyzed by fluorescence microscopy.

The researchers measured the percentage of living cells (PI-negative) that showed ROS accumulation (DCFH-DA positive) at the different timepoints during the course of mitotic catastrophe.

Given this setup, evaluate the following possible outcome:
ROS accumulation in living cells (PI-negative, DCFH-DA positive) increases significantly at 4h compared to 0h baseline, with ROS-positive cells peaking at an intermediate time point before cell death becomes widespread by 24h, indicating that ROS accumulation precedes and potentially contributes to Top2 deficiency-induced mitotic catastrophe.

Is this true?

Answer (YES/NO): NO